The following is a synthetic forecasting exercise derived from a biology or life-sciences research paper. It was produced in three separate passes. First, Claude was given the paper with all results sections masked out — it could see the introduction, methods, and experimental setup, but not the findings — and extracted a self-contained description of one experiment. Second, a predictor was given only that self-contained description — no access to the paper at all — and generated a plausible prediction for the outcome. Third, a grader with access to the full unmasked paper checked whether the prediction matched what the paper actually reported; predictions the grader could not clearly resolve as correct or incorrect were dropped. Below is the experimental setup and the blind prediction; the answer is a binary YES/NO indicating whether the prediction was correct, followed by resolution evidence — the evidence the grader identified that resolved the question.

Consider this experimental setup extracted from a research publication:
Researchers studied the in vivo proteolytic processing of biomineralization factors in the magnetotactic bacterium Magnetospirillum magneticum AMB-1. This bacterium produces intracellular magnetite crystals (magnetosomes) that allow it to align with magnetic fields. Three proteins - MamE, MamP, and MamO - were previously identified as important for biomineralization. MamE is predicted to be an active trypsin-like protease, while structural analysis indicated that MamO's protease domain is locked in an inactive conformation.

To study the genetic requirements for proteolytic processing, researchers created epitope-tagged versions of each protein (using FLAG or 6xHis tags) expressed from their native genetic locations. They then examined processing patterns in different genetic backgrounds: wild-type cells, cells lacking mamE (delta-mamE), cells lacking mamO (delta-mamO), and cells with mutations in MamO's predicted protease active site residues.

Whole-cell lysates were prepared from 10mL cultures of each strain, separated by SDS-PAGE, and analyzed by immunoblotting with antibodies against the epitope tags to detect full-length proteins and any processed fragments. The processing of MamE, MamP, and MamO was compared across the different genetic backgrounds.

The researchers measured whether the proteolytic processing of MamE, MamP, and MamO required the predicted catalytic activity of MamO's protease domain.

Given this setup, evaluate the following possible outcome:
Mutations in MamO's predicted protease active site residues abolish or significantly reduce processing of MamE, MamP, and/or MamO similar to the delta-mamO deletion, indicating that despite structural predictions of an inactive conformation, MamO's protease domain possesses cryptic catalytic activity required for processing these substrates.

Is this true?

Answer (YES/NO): NO